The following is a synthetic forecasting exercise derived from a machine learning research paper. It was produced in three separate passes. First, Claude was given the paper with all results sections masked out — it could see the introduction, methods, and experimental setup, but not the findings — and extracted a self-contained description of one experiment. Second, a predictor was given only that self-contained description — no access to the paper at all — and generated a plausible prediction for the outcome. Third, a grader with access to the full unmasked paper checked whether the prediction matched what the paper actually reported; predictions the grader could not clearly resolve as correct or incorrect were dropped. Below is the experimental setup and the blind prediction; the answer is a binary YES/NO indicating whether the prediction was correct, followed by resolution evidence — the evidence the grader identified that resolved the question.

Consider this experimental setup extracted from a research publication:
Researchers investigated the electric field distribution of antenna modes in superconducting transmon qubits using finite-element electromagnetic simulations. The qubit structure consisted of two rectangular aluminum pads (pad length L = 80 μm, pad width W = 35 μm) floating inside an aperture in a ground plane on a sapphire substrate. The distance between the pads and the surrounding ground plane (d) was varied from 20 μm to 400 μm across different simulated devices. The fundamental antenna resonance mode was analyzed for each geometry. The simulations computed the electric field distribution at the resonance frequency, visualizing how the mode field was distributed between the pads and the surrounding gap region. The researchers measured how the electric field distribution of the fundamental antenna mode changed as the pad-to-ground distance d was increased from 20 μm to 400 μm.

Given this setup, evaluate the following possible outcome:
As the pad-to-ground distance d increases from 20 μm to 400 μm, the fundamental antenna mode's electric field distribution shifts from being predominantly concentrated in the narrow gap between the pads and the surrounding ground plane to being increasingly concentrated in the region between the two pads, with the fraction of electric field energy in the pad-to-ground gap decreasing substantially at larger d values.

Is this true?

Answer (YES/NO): NO